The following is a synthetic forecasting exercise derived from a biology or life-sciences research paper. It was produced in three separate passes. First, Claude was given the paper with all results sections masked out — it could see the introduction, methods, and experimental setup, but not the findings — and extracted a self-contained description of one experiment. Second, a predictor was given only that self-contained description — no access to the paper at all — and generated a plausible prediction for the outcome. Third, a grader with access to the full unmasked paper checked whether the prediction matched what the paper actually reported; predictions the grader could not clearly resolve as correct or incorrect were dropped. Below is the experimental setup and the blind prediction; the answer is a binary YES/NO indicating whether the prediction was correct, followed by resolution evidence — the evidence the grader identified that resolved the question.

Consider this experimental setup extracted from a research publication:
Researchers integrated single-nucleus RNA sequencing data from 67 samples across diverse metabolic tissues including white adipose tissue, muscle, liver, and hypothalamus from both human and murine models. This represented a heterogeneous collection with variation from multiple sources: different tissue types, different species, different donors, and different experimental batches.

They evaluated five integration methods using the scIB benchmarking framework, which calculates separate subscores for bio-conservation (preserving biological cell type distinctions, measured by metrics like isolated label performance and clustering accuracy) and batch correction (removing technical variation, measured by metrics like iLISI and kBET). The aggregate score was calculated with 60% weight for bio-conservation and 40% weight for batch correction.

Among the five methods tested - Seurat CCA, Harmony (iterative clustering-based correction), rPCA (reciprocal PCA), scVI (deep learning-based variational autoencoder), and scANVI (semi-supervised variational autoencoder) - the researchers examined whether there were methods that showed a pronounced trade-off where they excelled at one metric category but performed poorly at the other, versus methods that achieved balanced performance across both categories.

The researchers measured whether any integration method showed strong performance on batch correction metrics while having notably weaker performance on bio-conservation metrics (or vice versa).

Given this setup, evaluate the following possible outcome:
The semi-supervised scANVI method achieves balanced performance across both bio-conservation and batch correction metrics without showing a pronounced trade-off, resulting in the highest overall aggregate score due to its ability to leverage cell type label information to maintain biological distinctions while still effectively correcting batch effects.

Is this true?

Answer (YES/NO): NO